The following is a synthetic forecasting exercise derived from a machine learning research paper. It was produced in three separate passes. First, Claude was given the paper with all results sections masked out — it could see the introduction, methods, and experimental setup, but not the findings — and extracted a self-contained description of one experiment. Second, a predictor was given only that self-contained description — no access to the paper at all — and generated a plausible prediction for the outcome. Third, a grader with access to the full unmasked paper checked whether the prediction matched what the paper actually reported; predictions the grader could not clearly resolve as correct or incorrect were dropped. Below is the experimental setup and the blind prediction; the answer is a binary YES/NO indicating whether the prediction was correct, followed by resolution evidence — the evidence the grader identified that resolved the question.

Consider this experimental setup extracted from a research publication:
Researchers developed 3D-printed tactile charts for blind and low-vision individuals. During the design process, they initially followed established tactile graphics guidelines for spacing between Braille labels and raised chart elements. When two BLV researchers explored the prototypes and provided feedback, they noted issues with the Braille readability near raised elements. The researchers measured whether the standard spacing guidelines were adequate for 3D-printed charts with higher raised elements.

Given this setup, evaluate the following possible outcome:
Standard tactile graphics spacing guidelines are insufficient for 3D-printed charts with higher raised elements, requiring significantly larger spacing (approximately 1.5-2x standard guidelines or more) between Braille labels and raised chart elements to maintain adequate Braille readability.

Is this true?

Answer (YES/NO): NO